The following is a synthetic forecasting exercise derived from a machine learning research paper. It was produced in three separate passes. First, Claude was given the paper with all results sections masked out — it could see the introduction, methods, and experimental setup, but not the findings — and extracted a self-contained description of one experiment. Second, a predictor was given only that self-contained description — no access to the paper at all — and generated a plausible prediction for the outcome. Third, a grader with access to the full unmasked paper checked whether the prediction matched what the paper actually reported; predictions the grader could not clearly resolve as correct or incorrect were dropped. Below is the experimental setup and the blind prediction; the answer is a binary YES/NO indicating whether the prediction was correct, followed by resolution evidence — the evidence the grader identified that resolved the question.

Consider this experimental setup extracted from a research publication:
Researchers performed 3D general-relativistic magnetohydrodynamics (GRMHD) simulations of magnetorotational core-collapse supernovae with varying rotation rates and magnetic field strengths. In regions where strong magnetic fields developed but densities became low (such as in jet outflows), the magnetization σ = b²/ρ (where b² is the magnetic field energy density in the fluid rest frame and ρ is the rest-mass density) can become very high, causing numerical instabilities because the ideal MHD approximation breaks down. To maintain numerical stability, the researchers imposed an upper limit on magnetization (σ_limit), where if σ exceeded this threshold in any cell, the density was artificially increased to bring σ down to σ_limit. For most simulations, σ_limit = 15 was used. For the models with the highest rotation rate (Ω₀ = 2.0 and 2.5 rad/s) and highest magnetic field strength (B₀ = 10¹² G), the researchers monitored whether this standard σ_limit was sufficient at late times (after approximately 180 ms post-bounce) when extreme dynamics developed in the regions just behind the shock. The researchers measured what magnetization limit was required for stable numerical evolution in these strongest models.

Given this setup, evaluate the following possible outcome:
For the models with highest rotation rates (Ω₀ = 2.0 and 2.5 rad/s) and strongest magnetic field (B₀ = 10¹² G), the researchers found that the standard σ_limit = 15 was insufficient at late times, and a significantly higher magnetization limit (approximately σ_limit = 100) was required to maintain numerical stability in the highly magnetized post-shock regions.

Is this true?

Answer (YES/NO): NO